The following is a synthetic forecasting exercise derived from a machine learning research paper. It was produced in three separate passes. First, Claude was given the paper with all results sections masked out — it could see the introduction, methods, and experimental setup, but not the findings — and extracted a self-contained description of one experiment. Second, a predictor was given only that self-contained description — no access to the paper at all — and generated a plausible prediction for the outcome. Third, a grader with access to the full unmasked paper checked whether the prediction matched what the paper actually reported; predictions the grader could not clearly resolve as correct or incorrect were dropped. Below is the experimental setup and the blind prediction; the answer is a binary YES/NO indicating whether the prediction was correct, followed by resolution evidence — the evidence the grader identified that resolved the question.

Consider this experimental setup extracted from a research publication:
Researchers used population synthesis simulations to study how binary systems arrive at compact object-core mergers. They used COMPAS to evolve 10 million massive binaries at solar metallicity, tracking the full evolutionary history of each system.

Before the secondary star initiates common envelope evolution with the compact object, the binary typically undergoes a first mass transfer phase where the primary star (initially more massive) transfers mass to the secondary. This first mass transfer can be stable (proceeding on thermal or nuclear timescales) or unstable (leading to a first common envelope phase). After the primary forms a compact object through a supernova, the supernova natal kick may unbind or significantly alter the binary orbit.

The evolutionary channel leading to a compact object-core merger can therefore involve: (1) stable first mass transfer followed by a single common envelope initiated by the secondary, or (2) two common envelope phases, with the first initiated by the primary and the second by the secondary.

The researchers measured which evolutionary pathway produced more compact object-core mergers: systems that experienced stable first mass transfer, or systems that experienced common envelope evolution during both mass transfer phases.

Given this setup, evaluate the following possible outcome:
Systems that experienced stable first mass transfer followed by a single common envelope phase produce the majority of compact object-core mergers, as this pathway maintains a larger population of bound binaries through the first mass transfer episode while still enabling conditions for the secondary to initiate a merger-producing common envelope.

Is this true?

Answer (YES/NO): YES